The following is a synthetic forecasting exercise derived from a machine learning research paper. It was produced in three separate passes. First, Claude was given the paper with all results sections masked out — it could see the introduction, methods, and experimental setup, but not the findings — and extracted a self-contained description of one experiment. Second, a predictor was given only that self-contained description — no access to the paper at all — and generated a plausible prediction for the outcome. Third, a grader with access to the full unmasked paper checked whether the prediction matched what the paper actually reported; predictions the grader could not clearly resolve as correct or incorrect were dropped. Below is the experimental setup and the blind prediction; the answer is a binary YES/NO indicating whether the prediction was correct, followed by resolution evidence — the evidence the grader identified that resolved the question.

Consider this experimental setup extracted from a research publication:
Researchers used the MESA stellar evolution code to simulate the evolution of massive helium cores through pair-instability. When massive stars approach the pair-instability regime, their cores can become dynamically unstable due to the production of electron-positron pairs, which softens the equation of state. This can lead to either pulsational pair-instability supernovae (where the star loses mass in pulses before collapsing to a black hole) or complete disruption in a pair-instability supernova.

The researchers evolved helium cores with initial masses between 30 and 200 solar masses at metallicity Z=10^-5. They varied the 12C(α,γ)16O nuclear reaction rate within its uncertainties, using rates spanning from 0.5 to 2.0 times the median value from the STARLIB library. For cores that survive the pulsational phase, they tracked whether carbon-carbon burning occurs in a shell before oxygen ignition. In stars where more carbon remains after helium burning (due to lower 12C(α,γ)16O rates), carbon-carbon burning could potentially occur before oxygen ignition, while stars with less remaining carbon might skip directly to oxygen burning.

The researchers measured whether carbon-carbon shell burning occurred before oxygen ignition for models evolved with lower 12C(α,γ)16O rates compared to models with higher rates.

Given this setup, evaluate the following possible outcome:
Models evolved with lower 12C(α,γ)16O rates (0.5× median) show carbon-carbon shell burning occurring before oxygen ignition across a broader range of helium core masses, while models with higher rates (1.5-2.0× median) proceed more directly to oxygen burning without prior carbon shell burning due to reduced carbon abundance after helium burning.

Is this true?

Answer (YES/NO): YES